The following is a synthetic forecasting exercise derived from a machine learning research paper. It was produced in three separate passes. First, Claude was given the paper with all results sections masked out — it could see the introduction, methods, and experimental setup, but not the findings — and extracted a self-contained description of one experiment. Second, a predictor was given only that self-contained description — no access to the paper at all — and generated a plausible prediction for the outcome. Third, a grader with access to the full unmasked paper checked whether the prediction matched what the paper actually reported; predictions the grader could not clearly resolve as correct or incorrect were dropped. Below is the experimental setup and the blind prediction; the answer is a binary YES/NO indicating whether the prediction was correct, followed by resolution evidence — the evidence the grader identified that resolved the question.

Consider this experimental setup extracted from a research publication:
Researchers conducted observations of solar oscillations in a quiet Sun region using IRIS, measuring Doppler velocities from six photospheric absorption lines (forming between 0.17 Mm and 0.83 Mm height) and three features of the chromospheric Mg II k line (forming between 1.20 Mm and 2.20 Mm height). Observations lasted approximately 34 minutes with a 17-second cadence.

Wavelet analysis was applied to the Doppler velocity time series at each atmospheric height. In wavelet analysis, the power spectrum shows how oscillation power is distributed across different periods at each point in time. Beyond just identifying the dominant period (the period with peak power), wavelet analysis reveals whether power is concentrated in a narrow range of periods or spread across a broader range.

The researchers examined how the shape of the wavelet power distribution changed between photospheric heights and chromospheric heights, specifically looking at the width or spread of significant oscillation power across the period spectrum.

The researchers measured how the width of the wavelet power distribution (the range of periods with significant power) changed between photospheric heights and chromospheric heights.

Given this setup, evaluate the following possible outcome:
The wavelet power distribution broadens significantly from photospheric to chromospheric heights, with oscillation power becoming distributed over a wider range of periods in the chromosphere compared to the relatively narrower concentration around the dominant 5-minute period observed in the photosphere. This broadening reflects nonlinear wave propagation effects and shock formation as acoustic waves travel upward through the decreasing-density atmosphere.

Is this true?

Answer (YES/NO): NO